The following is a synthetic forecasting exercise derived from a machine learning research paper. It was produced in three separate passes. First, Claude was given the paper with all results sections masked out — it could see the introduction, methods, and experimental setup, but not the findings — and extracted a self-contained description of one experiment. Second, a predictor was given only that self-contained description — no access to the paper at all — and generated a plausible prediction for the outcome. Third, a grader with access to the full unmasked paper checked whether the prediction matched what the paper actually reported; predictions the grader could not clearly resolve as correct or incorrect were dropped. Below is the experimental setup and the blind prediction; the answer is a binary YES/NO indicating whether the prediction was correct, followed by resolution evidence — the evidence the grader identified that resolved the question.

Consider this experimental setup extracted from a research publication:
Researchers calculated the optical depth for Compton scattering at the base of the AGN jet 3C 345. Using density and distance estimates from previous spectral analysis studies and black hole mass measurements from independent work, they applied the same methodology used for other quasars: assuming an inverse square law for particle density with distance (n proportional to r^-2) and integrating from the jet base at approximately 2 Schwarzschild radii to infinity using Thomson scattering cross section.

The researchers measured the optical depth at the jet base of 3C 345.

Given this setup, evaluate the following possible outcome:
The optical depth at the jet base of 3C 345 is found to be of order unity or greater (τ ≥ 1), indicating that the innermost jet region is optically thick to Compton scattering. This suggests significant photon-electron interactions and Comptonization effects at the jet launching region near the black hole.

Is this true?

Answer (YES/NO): YES